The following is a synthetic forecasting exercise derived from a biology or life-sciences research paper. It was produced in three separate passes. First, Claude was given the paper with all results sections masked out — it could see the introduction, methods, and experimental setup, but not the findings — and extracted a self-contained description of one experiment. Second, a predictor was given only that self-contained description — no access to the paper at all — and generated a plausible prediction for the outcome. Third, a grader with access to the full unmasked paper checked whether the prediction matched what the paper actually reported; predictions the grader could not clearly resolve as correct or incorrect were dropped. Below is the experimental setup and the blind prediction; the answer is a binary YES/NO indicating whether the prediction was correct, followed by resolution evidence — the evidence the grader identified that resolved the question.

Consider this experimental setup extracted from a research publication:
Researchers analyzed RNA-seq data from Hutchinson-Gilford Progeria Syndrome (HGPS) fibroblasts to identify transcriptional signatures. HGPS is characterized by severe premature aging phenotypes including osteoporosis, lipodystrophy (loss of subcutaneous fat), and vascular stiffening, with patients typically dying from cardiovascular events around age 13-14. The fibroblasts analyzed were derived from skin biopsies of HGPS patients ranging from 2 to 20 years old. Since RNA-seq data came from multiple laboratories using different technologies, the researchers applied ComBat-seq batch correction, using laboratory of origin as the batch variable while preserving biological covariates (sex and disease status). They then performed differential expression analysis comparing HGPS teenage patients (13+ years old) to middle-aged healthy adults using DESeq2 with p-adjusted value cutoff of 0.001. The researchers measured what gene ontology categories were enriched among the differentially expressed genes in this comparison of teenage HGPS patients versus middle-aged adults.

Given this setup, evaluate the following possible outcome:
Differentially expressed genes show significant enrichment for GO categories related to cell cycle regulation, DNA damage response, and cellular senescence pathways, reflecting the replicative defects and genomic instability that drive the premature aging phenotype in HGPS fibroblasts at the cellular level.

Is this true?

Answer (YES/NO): NO